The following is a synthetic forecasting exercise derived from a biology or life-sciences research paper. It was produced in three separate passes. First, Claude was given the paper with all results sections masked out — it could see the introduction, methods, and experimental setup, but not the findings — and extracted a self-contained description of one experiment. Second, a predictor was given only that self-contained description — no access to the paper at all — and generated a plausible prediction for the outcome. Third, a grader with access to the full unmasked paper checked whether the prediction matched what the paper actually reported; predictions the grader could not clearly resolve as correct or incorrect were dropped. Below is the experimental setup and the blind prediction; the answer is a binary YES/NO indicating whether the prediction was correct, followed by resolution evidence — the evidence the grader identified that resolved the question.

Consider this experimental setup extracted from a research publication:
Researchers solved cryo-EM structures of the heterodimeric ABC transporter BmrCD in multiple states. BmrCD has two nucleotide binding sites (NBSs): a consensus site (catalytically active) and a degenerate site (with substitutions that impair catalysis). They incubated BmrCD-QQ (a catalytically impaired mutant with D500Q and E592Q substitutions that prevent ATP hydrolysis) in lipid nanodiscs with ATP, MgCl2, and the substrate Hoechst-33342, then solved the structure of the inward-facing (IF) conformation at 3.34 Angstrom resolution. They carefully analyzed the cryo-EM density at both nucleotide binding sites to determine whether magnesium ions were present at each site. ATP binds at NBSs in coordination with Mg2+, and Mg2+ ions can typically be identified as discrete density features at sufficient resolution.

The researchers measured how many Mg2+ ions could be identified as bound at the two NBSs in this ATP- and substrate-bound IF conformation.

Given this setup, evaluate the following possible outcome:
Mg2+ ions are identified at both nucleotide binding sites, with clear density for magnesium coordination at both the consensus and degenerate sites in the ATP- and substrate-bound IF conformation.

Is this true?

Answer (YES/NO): NO